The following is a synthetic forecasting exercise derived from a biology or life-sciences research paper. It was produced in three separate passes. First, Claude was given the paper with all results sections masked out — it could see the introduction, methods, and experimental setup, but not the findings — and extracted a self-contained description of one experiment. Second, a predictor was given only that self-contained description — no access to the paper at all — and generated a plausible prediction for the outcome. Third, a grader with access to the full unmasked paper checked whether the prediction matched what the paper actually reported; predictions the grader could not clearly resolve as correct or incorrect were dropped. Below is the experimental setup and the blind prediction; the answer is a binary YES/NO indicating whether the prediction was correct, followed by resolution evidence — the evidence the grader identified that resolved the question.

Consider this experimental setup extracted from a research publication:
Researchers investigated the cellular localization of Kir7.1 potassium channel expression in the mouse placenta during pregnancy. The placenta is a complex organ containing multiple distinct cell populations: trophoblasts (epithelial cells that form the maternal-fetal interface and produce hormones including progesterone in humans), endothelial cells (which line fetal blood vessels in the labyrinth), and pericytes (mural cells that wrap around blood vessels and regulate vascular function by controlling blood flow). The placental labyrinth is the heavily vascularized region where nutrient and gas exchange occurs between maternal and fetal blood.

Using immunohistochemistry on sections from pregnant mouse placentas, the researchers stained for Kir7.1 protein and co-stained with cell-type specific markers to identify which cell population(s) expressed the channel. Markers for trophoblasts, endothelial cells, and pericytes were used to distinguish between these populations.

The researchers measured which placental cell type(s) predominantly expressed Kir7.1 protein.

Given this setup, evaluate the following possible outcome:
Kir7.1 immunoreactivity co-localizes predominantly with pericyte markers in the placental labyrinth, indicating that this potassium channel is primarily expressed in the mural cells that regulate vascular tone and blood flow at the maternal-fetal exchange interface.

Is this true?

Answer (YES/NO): YES